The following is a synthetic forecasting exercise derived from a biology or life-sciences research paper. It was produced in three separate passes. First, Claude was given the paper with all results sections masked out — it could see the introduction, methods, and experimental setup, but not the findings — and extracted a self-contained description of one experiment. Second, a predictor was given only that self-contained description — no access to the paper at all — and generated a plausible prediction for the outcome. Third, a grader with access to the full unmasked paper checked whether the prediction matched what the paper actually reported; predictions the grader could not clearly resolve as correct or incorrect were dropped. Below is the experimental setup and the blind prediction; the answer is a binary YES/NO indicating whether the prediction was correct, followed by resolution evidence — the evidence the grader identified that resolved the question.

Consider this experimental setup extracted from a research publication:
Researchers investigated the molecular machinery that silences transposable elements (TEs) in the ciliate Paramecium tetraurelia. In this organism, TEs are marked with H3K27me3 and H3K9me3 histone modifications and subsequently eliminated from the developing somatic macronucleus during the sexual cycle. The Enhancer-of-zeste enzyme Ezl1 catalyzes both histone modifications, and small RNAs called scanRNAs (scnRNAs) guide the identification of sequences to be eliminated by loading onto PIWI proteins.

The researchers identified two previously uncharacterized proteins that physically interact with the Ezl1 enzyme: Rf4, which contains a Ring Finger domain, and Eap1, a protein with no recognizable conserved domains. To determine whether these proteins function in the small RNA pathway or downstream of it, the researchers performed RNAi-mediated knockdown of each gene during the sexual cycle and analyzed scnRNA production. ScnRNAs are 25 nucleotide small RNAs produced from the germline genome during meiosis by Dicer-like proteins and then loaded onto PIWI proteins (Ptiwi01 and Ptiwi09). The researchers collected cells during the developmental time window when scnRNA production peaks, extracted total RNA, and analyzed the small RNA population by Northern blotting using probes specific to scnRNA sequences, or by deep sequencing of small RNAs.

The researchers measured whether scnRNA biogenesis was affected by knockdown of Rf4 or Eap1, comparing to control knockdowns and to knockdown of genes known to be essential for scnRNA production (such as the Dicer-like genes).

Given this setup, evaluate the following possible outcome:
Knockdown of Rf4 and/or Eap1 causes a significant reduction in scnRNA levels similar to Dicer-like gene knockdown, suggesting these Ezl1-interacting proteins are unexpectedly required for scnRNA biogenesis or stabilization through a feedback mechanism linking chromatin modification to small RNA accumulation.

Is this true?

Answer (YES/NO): NO